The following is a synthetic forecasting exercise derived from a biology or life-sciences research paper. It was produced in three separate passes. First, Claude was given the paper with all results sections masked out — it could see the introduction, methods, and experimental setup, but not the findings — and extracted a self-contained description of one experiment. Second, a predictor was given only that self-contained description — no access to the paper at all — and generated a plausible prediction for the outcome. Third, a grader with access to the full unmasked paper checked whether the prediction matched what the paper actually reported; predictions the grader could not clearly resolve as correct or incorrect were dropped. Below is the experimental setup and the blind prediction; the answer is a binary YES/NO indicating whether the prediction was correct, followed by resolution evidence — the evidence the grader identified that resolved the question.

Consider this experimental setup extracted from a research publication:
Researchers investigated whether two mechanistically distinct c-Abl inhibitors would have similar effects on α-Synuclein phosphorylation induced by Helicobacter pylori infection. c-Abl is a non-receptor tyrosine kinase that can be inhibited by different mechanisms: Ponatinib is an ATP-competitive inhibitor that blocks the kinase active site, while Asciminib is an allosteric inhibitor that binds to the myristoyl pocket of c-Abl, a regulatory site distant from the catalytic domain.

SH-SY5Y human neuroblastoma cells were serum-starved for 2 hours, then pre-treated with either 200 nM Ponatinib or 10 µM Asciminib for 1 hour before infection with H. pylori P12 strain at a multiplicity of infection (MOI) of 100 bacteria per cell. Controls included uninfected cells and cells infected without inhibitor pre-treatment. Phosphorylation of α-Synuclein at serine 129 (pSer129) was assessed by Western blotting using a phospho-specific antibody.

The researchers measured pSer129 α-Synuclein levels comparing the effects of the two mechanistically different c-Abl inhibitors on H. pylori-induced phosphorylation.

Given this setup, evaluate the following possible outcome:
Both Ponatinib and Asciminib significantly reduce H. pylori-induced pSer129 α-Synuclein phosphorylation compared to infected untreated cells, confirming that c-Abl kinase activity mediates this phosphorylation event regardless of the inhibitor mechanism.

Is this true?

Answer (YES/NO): YES